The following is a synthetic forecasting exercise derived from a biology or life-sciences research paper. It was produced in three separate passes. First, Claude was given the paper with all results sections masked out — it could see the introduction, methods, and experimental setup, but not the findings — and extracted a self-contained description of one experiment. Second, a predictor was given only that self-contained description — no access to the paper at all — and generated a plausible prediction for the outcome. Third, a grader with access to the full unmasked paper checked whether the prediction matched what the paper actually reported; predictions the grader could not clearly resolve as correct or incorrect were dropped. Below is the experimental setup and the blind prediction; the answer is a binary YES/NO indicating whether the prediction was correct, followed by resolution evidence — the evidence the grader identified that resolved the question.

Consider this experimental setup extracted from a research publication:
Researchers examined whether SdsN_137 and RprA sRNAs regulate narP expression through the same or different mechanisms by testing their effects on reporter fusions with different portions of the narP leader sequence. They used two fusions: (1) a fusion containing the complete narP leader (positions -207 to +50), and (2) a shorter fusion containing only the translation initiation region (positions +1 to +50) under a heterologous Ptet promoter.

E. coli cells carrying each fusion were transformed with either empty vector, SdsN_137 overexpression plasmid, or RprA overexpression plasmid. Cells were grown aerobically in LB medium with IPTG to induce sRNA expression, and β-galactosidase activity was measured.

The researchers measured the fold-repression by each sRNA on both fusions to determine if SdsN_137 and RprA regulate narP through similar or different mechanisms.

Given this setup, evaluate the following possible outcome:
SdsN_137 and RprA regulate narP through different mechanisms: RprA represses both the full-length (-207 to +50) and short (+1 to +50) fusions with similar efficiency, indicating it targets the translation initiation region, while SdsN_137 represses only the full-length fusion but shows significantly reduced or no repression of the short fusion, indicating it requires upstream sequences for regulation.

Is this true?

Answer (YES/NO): NO